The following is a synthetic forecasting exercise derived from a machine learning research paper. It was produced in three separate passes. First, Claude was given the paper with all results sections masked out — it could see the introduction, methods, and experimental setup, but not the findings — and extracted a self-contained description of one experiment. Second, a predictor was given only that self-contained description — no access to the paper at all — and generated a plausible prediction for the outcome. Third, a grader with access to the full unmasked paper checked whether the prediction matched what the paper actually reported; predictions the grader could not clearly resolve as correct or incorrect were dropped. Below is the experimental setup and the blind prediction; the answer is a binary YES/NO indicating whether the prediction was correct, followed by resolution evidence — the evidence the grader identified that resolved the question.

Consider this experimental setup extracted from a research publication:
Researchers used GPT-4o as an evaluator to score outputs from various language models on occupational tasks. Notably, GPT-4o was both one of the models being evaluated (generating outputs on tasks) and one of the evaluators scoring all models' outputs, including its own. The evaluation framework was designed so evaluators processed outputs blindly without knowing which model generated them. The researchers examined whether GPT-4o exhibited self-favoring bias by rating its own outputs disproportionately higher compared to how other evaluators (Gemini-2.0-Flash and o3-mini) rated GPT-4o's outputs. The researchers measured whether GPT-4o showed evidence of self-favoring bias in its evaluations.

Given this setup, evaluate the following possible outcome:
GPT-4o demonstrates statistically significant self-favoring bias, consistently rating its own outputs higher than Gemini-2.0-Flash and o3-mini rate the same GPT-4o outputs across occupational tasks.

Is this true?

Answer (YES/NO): NO